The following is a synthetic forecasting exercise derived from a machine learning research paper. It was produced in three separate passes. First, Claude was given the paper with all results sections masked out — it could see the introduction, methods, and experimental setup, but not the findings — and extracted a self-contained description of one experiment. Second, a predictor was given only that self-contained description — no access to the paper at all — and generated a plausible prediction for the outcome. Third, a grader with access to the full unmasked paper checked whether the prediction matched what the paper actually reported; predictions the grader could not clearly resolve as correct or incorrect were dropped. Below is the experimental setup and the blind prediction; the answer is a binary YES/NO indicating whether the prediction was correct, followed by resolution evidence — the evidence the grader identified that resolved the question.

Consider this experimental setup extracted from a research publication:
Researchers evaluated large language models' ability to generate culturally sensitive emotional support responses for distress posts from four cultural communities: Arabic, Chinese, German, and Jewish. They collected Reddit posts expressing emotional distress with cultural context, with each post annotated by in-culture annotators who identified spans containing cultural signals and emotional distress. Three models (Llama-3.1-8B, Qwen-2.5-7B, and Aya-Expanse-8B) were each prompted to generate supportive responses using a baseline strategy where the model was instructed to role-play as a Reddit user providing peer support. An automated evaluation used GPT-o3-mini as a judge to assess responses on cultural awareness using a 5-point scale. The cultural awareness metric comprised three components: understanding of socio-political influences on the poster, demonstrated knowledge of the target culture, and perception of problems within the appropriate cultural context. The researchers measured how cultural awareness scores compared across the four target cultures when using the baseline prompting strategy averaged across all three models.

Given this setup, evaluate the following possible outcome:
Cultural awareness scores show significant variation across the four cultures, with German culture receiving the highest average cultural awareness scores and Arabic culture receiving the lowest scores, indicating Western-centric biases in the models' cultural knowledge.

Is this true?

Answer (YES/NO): NO